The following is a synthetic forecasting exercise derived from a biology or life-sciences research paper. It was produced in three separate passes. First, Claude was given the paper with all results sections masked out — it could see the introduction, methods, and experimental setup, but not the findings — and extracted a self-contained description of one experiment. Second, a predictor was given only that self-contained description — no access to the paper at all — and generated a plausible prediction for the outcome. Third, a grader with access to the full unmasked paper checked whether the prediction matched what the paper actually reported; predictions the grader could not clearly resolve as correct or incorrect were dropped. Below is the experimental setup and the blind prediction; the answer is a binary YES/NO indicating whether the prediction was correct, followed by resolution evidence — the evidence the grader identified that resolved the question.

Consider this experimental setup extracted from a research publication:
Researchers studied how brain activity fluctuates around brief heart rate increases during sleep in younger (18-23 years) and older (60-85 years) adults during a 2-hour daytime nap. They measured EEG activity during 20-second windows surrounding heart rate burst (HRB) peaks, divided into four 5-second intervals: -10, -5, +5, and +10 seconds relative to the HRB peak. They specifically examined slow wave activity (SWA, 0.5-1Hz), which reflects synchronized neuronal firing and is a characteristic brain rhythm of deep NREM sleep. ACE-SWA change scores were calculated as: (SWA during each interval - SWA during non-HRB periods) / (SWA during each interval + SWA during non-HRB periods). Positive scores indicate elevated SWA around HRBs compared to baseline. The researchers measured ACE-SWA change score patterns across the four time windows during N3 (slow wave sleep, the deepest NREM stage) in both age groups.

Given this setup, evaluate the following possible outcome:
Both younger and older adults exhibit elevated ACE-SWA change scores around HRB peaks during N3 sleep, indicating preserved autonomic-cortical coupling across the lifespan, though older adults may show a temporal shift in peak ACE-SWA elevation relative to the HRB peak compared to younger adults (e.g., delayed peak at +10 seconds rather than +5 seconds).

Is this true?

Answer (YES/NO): NO